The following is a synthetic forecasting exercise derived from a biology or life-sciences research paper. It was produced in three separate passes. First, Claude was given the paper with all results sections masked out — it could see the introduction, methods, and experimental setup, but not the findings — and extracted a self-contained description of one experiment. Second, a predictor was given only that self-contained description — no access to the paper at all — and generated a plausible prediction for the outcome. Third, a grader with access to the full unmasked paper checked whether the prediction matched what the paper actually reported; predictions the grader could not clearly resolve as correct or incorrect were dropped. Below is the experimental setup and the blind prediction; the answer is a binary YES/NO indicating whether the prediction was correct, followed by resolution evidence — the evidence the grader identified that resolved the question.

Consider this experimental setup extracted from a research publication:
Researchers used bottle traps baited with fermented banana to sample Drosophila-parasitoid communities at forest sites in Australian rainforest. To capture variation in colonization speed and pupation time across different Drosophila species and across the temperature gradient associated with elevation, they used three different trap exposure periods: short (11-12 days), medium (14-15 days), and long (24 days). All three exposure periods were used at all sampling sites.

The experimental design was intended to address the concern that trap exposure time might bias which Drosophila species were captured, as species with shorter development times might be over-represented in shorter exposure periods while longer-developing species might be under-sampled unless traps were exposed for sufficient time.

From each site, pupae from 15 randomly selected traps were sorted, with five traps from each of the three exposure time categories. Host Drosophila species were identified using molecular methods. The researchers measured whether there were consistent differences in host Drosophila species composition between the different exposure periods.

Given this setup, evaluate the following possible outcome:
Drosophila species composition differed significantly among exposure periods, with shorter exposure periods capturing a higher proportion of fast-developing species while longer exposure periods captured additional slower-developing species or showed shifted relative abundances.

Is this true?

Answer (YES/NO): NO